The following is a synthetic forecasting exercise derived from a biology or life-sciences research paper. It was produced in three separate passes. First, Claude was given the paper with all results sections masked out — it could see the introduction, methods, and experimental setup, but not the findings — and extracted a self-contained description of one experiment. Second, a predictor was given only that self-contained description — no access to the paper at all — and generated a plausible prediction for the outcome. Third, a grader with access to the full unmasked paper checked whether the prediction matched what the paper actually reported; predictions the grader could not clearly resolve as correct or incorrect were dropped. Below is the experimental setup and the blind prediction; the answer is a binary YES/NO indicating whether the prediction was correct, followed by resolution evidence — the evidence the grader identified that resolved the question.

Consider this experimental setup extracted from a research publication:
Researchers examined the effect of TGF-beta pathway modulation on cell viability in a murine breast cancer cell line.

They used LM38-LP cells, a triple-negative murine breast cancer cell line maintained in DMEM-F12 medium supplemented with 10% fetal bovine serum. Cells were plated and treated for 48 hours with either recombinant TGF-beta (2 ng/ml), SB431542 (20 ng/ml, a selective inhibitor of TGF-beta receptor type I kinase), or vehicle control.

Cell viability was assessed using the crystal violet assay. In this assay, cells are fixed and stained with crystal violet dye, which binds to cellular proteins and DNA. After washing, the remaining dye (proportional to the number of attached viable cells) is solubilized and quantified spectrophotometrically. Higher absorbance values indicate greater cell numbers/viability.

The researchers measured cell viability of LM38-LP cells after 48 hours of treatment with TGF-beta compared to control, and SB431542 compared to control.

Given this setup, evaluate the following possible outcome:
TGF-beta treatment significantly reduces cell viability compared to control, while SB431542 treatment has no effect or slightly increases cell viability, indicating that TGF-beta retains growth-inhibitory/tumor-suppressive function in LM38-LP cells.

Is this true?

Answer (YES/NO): NO